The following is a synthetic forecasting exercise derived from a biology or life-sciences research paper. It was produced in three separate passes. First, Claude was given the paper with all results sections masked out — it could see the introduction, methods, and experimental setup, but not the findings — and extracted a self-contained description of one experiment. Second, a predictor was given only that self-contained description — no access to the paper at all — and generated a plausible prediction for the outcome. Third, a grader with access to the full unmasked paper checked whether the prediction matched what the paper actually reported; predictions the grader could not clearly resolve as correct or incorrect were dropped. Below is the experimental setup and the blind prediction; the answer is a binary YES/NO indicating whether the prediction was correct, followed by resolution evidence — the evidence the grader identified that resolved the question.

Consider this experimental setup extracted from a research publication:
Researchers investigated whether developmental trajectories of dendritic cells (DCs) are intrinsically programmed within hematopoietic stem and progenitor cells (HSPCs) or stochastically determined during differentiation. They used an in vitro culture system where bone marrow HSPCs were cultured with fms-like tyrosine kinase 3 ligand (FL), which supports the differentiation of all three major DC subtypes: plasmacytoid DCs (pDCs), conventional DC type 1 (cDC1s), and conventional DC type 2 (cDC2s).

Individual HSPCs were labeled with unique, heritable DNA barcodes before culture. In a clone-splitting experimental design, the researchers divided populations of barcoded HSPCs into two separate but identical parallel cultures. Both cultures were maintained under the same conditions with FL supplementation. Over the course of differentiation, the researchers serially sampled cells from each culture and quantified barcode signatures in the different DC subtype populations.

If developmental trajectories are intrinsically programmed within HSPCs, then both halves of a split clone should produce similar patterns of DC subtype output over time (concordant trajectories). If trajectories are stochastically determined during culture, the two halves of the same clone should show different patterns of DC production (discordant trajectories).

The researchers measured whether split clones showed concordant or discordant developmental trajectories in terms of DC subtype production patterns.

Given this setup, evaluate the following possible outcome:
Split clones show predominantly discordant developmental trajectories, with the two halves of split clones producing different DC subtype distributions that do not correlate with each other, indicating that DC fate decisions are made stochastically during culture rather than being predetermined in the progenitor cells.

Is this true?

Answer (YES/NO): NO